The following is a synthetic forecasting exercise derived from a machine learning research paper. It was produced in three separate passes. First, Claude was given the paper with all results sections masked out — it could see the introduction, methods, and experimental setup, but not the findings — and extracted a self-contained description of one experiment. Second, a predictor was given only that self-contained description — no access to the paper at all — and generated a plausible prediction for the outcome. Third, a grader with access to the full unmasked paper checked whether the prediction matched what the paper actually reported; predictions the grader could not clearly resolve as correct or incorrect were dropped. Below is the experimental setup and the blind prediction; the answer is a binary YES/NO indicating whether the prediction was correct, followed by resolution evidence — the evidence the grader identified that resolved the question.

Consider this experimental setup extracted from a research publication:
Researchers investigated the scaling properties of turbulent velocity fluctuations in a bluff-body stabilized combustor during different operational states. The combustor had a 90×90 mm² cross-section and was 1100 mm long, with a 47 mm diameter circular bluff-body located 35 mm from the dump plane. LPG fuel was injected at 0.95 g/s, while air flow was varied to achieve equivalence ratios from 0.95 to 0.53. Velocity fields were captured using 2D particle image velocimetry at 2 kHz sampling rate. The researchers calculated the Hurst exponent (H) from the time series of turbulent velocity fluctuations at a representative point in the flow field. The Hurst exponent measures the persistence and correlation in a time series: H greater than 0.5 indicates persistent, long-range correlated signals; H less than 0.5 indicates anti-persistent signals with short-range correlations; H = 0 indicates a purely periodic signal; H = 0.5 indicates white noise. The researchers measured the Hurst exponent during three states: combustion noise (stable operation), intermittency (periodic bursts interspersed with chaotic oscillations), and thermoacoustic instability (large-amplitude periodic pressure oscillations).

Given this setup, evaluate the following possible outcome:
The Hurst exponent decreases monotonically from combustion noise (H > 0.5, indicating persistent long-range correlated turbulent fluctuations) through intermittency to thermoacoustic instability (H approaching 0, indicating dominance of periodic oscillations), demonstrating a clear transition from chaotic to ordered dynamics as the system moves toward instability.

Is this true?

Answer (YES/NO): YES